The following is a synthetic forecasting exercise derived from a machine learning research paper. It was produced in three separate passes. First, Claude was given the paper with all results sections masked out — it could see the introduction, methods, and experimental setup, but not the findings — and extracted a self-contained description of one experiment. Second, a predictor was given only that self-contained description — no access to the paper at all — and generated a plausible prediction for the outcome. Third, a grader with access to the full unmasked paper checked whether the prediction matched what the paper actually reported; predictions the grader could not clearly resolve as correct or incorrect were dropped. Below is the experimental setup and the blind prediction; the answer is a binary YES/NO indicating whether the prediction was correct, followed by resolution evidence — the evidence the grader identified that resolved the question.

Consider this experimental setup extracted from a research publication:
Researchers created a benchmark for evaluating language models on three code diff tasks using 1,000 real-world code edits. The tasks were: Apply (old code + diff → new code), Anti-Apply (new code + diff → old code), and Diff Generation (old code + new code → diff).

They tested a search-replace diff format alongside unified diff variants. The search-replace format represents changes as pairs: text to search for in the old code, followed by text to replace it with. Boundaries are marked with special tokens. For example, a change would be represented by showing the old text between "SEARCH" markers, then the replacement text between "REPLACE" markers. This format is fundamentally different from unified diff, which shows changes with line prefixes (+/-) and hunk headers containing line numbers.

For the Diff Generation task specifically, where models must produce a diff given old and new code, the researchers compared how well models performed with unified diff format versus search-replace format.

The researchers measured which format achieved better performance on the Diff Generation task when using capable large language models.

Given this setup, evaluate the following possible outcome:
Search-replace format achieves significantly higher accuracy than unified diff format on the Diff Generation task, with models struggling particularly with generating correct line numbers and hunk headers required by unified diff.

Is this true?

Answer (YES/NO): NO